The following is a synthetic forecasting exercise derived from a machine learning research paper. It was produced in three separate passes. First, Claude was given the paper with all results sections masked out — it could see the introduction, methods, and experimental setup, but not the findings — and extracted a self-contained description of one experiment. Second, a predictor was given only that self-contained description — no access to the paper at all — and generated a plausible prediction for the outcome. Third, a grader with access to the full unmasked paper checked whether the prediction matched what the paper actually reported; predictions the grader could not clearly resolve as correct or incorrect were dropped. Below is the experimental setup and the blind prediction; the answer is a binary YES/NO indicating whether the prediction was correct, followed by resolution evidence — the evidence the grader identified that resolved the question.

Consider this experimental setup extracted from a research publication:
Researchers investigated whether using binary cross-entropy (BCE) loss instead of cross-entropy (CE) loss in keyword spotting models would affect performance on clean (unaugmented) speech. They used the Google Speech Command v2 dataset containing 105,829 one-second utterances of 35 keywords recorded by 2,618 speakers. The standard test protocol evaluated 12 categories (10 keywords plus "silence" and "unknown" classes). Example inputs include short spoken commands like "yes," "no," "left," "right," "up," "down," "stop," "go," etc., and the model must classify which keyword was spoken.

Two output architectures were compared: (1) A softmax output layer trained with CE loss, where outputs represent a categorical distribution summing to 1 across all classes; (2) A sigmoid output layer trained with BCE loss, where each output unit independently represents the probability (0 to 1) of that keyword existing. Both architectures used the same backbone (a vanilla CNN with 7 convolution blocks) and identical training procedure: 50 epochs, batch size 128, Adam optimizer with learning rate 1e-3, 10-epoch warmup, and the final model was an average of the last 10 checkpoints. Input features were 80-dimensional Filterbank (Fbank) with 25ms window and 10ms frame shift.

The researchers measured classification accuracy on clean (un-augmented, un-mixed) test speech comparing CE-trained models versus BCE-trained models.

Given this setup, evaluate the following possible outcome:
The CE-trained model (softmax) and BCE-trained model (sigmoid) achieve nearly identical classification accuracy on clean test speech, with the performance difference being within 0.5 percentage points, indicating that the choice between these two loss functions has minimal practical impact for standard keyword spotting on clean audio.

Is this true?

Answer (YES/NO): YES